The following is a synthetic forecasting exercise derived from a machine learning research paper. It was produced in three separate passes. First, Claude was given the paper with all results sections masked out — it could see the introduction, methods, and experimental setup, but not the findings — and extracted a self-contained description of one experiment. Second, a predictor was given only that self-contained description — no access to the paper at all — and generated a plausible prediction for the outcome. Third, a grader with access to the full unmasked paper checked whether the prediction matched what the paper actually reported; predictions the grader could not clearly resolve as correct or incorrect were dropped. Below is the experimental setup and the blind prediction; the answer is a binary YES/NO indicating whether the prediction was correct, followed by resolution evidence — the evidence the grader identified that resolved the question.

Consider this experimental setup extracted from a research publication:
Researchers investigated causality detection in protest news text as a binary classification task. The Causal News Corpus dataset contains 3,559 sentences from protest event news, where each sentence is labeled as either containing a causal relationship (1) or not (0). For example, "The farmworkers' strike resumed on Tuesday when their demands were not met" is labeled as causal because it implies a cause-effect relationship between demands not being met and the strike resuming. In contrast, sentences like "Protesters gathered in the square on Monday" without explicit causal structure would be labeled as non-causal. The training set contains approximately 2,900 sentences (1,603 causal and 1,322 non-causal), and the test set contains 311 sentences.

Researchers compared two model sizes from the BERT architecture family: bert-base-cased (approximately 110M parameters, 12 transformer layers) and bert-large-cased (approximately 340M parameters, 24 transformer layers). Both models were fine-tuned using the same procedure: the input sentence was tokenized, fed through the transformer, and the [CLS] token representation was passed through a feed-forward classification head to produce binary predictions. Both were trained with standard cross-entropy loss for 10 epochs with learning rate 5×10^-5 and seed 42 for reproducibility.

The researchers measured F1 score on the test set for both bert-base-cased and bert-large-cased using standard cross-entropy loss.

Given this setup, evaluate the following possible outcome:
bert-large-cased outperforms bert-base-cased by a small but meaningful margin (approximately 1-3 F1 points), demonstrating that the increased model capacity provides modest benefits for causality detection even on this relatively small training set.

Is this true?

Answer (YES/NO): NO